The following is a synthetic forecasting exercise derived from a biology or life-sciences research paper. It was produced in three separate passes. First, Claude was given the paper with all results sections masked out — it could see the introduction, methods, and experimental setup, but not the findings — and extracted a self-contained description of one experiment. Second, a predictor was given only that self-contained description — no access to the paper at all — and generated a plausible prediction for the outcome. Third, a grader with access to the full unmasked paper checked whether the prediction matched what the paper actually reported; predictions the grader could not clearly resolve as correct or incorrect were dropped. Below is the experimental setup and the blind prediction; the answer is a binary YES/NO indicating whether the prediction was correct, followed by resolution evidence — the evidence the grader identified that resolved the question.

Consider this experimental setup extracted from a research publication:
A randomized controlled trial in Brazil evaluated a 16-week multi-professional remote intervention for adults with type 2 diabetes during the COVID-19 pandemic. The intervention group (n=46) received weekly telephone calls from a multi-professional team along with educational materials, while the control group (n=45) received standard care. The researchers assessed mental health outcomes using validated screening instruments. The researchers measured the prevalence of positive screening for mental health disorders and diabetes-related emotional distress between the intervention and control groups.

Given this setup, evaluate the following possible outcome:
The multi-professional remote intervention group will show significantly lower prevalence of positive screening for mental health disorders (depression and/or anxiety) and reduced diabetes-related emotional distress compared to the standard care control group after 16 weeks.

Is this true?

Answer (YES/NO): YES